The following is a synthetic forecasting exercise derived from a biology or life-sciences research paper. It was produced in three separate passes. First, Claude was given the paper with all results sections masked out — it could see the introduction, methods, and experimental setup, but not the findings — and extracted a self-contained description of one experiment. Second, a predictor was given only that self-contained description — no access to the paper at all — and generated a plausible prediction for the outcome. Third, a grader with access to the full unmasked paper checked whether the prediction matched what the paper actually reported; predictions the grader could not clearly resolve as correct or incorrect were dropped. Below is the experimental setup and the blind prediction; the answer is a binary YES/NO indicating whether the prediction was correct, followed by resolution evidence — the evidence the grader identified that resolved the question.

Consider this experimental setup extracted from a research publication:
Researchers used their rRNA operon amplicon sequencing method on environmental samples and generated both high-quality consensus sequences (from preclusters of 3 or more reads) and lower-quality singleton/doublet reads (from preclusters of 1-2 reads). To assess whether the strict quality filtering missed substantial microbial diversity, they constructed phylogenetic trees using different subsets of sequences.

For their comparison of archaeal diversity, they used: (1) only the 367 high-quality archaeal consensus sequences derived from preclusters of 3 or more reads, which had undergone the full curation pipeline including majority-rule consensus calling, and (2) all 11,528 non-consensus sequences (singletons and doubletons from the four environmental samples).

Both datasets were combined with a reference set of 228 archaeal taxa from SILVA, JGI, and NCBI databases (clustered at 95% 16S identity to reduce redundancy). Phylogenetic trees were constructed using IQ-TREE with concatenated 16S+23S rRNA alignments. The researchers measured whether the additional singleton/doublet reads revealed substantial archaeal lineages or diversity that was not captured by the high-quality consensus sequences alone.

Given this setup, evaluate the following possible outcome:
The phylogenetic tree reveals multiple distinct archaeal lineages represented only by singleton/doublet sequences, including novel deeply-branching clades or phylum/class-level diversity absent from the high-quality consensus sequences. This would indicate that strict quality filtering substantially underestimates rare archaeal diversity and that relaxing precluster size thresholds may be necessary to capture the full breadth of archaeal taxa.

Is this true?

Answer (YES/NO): NO